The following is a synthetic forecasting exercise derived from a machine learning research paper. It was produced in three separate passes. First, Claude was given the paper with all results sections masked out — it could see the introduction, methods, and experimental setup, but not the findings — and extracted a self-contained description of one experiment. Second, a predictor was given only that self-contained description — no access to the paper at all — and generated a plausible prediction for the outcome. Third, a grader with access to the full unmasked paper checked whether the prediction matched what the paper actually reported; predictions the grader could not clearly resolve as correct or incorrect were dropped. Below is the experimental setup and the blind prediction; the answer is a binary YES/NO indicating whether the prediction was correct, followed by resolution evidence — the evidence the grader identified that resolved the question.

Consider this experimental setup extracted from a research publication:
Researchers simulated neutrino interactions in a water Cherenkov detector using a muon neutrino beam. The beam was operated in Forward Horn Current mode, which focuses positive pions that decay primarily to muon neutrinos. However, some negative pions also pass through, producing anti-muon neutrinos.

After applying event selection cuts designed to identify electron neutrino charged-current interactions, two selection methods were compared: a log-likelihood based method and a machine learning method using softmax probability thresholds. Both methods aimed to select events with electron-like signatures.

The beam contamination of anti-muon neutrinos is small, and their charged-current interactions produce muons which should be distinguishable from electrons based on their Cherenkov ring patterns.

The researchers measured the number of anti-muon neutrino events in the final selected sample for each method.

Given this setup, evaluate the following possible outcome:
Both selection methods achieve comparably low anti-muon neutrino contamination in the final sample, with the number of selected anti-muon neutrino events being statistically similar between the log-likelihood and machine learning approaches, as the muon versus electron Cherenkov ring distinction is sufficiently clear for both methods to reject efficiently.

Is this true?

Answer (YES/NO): NO